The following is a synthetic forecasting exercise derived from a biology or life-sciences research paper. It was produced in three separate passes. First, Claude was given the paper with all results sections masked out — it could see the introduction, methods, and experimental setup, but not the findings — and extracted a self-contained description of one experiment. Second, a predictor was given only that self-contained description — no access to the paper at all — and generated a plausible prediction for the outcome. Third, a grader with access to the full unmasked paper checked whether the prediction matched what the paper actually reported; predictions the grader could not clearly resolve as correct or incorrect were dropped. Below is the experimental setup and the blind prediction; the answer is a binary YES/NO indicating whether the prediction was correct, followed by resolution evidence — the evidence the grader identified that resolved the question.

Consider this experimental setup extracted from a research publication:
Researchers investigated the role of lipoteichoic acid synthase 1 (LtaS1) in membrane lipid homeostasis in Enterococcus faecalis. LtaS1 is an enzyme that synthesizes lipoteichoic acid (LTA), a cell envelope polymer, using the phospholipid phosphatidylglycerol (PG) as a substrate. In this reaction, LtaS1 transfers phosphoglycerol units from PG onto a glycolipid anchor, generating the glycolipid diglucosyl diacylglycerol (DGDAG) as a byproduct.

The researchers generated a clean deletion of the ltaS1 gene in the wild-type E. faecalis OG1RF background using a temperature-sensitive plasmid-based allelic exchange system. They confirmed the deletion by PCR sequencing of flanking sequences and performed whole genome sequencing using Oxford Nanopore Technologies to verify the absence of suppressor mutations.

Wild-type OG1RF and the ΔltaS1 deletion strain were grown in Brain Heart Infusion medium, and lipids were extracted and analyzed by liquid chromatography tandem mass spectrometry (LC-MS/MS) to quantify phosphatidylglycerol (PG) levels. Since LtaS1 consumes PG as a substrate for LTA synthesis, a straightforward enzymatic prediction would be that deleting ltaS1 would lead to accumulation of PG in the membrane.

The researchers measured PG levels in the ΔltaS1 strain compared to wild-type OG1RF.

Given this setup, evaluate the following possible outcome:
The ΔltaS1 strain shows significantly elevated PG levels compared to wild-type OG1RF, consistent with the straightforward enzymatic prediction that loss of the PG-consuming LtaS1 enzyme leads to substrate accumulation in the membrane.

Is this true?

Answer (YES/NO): NO